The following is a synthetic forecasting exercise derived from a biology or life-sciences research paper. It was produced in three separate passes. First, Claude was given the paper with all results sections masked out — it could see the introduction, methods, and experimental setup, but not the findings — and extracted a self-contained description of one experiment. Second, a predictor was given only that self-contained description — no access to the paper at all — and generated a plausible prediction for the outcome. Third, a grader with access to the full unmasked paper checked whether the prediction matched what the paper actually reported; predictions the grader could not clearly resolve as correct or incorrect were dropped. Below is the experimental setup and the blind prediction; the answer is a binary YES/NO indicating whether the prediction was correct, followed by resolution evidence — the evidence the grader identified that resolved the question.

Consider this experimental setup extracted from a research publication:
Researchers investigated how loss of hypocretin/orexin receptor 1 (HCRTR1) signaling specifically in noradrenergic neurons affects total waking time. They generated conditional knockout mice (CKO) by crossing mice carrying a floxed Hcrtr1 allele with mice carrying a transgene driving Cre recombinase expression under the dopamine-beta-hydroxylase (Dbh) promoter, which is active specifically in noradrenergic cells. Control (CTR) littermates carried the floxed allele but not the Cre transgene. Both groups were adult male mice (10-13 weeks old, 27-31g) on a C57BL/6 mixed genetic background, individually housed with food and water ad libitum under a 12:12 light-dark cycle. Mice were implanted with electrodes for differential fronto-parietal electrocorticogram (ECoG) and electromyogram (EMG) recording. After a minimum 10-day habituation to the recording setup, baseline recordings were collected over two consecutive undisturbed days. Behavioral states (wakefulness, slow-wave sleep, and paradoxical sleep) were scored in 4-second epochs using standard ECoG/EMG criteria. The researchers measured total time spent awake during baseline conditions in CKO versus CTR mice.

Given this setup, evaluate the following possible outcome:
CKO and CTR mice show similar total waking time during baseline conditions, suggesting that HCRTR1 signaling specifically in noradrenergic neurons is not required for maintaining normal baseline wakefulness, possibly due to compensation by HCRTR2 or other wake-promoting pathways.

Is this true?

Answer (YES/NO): YES